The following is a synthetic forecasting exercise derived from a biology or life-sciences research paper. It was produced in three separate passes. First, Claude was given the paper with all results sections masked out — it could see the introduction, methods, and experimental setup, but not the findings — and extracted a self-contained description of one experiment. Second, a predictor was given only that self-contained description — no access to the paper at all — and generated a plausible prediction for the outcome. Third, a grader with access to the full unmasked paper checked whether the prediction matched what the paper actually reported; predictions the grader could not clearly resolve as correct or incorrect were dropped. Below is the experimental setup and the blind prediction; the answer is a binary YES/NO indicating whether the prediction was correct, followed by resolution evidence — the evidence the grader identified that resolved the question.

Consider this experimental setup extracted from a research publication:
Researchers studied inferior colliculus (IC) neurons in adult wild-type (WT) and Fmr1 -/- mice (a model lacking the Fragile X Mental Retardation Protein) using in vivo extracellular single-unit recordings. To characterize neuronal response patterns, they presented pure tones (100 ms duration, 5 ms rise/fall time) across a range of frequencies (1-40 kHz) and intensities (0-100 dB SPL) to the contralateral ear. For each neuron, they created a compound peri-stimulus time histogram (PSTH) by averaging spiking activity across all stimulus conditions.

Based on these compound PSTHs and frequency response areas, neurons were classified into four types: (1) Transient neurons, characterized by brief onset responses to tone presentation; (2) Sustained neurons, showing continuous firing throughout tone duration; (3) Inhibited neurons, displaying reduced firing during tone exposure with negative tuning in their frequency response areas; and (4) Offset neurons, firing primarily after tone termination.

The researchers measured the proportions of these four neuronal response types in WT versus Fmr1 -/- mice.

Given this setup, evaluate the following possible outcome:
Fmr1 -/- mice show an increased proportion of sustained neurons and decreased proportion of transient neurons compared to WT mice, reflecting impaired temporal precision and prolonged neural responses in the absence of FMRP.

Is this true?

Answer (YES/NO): NO